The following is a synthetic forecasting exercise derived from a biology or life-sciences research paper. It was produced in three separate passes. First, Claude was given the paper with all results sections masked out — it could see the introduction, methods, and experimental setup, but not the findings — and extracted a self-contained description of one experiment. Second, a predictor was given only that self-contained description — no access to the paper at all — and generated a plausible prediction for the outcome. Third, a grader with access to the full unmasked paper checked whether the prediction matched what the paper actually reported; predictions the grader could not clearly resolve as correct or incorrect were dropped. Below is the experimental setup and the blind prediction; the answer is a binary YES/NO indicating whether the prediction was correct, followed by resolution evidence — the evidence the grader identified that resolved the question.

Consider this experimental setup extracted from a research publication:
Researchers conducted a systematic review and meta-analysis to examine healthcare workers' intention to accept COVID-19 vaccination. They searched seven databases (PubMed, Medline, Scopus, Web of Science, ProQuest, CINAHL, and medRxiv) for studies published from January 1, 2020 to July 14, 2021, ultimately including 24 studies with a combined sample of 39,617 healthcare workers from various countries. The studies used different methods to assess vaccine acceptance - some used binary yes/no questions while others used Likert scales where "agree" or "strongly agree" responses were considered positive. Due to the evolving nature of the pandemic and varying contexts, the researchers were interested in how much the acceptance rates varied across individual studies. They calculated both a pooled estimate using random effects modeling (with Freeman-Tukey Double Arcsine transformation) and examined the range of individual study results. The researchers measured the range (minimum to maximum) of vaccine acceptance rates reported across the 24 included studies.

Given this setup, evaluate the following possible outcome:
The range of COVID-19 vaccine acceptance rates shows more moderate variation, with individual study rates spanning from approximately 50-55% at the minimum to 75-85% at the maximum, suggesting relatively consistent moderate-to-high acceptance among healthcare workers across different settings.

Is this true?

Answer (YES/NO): NO